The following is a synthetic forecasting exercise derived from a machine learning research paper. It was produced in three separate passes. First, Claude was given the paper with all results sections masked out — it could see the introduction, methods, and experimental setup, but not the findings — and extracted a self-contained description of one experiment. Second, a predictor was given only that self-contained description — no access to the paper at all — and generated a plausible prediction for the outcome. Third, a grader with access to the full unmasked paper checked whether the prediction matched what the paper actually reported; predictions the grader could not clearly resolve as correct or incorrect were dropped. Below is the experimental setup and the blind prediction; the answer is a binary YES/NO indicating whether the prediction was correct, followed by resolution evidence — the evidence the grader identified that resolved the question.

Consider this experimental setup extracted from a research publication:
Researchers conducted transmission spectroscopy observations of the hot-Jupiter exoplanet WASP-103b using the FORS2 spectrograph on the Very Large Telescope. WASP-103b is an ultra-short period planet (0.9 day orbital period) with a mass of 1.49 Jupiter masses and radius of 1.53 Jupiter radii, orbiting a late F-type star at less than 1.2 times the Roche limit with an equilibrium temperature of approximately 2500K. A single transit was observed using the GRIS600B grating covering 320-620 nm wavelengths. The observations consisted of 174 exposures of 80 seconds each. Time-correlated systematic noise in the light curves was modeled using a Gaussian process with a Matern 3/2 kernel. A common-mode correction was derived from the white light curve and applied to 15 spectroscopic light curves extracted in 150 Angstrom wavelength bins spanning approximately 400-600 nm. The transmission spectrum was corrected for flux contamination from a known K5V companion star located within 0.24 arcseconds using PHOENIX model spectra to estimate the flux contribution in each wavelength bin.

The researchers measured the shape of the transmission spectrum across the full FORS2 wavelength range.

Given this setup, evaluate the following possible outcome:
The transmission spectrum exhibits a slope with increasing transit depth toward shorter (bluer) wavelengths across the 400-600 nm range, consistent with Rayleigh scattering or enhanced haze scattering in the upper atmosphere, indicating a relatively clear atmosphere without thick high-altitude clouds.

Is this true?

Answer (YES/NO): NO